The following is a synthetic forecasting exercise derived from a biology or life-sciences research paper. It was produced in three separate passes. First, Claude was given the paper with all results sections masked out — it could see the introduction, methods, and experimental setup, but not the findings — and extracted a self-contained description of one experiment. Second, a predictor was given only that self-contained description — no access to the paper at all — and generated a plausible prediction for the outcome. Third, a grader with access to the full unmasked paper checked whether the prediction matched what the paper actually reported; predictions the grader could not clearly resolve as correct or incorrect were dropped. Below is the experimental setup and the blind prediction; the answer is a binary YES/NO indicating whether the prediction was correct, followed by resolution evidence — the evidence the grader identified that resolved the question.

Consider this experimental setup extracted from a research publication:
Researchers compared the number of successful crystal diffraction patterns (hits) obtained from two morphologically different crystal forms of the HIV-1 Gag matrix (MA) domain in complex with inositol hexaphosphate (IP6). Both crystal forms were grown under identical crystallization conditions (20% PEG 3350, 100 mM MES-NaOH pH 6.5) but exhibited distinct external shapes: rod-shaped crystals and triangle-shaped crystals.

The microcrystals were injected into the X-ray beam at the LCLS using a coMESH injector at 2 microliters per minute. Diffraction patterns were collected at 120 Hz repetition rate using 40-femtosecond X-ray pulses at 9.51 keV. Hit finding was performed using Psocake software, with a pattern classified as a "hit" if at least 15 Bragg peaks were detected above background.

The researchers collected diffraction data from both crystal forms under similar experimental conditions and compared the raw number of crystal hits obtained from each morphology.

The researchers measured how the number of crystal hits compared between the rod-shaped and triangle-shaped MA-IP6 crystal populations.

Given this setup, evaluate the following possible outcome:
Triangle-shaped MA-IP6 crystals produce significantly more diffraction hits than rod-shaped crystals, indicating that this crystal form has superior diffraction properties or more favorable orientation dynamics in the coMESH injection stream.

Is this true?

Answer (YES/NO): NO